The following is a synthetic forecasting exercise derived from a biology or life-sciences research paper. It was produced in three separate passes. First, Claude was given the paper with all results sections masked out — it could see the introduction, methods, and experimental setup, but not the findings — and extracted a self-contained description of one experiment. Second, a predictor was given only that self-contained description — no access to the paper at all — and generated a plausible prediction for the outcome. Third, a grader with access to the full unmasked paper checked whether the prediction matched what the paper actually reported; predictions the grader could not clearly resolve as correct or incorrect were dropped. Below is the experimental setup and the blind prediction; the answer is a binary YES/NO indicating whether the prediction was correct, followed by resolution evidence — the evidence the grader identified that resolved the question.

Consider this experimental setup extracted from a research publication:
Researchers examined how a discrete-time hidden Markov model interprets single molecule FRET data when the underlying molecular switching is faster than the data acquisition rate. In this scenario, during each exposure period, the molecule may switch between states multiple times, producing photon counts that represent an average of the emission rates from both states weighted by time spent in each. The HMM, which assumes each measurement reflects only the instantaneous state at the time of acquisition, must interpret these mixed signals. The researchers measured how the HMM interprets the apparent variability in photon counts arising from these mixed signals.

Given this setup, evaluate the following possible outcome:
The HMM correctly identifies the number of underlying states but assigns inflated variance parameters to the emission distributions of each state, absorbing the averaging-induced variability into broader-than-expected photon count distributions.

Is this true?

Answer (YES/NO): NO